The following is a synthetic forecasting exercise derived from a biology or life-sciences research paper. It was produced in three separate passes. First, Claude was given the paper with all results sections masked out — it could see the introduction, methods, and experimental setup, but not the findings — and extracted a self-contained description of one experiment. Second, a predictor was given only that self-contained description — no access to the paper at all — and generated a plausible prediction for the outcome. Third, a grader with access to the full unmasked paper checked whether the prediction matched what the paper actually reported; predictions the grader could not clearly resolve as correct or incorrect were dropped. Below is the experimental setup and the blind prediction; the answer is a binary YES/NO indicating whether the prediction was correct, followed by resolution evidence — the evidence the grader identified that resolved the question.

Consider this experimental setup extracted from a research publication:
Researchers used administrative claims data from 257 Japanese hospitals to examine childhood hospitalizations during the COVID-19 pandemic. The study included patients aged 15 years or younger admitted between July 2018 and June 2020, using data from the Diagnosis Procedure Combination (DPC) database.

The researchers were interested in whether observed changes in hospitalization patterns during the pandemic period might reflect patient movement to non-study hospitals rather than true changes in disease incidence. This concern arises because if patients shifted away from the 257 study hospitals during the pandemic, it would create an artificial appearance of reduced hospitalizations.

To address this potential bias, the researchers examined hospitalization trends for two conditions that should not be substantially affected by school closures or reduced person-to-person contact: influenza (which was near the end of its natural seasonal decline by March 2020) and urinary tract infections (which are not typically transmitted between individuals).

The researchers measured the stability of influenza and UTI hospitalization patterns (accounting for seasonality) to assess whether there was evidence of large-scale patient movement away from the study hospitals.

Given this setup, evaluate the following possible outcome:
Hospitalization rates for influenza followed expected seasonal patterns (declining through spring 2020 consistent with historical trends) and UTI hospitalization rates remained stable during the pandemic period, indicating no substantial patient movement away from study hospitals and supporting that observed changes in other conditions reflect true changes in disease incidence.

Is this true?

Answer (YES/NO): YES